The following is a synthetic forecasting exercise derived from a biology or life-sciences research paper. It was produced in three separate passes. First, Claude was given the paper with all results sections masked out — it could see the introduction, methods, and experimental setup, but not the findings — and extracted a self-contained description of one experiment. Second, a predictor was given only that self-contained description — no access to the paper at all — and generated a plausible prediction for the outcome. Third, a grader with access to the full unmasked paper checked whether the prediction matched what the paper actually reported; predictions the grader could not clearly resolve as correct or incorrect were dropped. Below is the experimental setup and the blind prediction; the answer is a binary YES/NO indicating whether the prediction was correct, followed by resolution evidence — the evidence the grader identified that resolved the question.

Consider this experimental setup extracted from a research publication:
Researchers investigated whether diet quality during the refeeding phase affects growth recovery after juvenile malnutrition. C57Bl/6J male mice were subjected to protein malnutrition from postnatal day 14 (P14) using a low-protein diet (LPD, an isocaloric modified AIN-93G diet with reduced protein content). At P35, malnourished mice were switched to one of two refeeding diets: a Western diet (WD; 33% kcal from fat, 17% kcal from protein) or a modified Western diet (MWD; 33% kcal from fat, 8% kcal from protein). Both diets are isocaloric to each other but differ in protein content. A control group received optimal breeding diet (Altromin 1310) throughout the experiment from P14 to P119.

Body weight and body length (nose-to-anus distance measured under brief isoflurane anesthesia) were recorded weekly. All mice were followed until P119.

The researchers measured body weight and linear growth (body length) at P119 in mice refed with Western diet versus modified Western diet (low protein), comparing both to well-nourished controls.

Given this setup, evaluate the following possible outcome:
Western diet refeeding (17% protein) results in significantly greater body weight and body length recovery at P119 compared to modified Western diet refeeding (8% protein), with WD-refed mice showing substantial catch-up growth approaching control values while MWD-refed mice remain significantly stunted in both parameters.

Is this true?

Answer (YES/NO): NO